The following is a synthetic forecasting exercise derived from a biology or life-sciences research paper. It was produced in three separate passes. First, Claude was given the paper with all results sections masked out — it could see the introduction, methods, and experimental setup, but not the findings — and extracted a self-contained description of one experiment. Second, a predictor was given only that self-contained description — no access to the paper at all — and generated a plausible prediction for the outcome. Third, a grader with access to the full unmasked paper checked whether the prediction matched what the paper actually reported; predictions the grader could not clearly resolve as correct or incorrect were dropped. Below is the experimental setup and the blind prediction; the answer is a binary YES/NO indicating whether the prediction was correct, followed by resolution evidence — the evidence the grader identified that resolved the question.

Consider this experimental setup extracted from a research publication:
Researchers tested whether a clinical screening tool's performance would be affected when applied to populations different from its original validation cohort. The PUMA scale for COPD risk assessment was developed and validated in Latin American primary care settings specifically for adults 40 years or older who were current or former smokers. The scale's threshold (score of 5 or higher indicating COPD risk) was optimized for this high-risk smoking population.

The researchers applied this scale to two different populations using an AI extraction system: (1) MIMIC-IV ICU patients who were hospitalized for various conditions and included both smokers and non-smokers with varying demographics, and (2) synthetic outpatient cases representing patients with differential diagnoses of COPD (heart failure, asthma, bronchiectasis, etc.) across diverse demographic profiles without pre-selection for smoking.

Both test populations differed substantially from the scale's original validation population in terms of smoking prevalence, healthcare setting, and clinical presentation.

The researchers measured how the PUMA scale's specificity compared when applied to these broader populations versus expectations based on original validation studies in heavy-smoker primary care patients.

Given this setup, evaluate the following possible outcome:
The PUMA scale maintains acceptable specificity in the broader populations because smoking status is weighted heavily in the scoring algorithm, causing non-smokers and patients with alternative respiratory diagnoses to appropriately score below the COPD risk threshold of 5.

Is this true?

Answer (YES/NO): NO